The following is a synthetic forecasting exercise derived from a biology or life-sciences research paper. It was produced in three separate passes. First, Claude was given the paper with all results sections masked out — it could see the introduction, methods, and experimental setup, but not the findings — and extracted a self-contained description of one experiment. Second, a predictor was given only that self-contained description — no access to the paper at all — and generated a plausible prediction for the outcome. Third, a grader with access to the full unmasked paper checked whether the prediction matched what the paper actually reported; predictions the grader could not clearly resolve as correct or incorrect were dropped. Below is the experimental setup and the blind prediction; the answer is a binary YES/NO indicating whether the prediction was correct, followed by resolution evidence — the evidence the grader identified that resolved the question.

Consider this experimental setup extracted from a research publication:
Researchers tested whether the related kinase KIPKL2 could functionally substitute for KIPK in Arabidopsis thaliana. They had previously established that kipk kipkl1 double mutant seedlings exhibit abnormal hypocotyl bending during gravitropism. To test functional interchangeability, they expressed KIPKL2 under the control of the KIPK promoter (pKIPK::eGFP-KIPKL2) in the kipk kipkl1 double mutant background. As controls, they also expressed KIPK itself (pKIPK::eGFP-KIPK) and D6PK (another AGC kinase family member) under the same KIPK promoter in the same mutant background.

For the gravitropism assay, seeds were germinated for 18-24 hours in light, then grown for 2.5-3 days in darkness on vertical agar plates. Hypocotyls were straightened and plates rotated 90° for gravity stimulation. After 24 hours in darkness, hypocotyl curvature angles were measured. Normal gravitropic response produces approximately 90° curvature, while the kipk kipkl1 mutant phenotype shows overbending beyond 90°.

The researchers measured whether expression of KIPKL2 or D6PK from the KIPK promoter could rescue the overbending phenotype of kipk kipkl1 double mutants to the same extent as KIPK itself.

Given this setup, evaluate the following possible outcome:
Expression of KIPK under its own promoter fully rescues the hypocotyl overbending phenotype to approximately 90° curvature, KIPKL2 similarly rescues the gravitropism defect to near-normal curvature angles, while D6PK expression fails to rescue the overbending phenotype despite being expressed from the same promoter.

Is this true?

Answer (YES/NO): NO